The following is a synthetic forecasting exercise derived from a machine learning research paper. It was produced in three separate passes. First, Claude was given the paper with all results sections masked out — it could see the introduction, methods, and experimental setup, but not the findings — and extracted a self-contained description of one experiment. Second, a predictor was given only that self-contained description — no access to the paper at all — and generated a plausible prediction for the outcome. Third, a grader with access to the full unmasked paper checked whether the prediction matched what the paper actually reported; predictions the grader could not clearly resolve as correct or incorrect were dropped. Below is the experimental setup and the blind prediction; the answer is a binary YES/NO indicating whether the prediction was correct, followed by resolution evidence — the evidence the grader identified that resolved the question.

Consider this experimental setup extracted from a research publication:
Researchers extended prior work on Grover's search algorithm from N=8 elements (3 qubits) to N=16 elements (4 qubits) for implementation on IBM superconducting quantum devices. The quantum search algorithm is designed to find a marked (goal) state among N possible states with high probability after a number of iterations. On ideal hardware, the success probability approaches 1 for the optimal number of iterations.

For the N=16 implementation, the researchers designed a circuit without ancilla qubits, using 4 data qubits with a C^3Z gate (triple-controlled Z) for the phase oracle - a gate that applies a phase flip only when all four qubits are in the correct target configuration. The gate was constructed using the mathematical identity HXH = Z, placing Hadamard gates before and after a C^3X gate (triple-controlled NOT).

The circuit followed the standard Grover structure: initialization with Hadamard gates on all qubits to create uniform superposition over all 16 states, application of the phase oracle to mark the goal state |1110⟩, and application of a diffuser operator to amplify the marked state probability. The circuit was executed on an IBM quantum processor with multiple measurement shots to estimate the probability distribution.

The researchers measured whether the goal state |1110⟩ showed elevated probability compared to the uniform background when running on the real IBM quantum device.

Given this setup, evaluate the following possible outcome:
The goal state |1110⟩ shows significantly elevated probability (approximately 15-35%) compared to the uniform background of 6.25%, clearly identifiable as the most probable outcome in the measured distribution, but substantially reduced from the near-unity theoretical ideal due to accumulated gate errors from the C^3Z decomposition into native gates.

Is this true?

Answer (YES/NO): YES